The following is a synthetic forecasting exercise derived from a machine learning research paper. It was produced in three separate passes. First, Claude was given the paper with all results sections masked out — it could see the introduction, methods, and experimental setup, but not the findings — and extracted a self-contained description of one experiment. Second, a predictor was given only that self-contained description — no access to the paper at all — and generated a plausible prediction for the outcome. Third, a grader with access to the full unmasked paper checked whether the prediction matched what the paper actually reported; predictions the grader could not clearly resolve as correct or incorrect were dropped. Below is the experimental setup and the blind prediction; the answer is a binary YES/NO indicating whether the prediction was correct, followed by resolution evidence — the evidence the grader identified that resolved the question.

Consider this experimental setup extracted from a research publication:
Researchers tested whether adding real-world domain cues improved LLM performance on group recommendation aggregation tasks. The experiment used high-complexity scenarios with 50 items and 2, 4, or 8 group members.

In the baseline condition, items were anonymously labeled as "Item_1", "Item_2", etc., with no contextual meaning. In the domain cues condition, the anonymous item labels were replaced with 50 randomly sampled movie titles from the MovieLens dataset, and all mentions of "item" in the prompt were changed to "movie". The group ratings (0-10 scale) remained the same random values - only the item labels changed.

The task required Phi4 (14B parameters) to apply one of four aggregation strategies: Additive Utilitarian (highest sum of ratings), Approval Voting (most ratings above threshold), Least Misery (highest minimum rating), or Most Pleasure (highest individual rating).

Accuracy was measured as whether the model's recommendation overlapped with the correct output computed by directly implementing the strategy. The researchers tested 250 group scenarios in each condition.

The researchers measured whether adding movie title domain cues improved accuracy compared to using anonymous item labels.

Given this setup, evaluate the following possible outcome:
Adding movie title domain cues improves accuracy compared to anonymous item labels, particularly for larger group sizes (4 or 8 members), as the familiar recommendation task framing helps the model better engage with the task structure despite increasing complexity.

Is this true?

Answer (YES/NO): NO